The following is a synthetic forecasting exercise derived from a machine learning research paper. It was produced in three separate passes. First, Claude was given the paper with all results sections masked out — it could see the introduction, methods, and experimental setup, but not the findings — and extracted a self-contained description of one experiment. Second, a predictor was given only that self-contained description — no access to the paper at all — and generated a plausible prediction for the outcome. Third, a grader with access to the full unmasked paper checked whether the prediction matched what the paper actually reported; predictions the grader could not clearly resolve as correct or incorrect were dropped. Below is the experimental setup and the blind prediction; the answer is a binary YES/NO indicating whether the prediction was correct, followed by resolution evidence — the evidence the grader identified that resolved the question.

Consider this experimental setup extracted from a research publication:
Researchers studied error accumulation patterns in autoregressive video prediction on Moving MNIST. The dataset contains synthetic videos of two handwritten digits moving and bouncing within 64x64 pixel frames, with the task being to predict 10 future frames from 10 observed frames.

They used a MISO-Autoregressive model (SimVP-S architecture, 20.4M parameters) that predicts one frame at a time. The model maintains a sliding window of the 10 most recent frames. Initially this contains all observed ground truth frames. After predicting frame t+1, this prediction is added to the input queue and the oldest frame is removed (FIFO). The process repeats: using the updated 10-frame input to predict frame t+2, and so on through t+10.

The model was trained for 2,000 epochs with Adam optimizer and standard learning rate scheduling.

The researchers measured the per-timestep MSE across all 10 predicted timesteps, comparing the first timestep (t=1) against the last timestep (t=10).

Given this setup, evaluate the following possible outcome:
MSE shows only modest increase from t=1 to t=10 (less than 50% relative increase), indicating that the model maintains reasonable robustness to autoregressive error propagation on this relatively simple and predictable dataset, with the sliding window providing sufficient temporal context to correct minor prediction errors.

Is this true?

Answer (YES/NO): NO